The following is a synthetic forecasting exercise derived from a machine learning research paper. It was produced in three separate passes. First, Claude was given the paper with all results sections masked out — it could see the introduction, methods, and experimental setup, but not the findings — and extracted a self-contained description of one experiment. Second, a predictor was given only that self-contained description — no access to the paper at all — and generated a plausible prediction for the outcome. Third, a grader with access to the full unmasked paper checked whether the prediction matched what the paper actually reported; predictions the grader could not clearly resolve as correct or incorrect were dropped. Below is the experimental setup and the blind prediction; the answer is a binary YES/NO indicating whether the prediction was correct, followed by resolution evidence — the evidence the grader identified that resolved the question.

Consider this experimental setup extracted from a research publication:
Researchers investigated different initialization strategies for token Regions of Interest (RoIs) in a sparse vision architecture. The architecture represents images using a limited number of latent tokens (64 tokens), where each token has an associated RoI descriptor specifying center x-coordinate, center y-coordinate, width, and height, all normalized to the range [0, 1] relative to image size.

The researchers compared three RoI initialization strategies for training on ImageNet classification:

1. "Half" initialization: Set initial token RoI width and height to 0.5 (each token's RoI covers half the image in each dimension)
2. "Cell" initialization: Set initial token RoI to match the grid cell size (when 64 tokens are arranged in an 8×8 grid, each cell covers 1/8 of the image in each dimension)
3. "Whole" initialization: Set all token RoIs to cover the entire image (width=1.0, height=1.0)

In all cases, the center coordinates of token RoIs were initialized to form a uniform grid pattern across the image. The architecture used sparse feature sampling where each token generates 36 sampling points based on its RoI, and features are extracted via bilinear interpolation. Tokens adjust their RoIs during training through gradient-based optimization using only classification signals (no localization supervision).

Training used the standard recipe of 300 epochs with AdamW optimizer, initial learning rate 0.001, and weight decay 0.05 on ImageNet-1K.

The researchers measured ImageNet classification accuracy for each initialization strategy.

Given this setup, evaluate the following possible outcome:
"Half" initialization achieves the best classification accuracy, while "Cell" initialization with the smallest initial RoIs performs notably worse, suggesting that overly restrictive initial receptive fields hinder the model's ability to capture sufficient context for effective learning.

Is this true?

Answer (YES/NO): NO